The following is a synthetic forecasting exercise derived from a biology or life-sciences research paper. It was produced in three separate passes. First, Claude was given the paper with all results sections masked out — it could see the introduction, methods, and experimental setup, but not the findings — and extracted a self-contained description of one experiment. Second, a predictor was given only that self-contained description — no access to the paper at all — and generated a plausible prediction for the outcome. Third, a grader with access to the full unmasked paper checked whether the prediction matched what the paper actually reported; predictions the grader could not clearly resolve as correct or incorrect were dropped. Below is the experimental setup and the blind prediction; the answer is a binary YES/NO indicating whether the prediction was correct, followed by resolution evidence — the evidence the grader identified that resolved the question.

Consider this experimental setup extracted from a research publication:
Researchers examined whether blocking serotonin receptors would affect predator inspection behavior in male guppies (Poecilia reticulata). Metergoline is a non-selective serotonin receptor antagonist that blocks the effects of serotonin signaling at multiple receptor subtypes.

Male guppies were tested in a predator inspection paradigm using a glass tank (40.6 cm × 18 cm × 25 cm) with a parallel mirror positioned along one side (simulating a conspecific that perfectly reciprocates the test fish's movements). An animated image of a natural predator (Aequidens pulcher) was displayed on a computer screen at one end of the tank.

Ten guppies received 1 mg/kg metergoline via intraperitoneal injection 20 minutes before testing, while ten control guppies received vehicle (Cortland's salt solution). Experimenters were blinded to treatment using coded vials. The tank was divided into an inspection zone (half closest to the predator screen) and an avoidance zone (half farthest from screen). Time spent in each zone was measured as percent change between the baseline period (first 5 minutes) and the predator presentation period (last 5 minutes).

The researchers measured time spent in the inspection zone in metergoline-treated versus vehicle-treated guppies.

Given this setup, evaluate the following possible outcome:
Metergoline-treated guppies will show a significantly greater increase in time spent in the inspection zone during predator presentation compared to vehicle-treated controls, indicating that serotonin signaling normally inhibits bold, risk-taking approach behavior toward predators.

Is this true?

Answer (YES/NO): NO